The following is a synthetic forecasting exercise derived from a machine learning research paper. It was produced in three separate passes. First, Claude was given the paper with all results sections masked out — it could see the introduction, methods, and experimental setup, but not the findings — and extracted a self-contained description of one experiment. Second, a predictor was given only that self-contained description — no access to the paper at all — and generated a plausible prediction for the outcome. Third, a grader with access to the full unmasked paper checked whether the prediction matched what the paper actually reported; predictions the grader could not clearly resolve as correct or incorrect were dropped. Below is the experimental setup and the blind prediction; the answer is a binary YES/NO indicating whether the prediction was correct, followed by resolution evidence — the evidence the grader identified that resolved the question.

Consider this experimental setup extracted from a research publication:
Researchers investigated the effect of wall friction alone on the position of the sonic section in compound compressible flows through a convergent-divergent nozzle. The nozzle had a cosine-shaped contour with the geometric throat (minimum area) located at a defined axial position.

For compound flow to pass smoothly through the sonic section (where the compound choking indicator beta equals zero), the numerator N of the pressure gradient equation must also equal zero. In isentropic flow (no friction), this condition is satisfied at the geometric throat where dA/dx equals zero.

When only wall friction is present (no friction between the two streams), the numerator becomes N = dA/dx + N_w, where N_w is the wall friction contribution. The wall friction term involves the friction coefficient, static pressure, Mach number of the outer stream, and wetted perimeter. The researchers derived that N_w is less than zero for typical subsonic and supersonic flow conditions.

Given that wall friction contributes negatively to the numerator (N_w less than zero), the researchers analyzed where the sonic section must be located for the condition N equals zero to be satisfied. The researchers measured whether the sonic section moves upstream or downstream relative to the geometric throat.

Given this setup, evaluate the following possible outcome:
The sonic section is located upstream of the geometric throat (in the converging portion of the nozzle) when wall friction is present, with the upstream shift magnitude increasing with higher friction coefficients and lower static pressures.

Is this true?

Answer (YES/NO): NO